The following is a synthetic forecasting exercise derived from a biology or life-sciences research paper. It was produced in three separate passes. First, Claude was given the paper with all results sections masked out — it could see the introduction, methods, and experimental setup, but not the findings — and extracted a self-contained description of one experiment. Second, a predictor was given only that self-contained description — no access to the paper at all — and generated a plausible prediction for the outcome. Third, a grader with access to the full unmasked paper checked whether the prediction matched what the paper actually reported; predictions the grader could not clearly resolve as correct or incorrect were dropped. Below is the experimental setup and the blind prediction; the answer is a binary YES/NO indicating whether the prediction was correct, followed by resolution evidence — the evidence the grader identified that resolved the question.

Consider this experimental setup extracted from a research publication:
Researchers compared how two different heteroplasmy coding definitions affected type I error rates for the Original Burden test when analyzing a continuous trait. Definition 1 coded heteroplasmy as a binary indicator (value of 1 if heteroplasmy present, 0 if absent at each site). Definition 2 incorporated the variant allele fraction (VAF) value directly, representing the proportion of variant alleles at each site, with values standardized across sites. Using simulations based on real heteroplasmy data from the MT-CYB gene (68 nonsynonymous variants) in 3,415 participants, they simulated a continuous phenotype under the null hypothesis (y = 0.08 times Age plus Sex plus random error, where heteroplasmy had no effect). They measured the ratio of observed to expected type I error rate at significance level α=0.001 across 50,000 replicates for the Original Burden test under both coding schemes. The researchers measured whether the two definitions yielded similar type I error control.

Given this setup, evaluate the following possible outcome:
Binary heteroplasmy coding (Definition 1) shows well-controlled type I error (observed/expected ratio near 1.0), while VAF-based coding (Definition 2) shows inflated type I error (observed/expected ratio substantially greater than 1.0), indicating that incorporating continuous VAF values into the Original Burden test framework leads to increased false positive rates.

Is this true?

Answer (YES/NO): NO